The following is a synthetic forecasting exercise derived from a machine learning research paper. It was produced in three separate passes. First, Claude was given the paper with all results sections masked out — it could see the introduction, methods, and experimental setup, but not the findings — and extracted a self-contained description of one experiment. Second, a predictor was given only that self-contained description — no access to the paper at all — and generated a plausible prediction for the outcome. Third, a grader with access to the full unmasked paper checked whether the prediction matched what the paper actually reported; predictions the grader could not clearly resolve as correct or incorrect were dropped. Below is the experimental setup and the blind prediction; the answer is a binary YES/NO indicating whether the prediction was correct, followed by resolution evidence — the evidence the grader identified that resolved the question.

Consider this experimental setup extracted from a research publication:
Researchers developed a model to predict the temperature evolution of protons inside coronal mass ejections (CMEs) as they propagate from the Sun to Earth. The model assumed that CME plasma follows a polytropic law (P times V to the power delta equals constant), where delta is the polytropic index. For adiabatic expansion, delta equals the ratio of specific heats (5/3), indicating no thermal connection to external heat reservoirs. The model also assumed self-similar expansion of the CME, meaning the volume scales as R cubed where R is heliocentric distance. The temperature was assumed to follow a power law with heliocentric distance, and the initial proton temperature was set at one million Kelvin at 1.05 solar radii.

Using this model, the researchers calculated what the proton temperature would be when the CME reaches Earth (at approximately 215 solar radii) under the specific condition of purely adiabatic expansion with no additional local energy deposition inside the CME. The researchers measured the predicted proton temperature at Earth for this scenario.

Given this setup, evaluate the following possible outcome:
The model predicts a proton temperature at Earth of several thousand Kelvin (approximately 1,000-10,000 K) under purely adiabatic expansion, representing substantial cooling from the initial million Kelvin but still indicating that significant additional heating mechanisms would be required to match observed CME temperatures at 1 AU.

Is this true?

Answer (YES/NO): NO